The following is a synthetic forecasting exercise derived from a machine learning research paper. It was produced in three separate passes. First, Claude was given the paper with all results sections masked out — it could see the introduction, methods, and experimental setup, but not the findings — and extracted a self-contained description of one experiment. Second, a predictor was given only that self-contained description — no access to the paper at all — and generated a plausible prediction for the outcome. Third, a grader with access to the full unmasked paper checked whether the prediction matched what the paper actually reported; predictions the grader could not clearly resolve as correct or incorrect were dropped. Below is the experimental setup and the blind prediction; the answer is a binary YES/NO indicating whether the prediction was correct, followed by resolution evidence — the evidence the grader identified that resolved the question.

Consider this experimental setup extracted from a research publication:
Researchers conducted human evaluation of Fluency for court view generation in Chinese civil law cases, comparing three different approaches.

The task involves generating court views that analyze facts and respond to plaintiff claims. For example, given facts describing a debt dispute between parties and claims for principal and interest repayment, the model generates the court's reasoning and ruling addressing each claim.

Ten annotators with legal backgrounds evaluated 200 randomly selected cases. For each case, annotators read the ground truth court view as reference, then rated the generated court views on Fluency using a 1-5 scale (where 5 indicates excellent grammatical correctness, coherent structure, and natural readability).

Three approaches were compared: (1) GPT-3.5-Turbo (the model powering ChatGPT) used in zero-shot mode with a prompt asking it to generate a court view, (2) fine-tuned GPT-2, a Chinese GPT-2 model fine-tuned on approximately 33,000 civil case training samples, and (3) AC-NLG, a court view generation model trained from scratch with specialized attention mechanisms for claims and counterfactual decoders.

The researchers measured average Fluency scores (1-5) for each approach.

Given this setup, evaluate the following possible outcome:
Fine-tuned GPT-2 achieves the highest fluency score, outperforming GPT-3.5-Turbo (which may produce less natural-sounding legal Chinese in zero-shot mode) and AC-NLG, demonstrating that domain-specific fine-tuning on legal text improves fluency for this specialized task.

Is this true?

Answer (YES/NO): YES